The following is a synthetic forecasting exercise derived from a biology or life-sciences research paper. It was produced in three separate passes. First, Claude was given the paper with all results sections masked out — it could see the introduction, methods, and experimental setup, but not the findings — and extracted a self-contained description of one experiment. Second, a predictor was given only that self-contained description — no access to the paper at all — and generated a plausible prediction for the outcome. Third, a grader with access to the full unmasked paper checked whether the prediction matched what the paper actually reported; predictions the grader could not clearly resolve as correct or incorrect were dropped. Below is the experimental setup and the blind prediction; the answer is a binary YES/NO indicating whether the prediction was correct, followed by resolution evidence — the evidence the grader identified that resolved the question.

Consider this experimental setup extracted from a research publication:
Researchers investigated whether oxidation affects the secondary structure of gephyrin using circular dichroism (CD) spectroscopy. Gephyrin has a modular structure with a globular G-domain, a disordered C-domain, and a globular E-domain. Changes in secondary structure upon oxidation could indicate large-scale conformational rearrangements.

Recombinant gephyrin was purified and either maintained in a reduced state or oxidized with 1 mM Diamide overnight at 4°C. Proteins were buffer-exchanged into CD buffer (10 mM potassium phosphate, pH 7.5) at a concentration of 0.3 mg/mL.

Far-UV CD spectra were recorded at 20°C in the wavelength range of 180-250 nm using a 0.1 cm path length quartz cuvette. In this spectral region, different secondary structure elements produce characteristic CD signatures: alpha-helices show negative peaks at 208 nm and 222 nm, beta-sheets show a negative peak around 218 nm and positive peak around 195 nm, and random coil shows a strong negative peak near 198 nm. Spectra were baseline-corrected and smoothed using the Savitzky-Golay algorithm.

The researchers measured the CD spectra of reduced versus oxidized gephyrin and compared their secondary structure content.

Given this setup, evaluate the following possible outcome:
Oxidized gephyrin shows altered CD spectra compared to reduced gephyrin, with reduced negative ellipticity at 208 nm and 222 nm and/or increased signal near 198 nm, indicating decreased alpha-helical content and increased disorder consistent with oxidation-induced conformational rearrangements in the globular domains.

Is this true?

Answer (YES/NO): NO